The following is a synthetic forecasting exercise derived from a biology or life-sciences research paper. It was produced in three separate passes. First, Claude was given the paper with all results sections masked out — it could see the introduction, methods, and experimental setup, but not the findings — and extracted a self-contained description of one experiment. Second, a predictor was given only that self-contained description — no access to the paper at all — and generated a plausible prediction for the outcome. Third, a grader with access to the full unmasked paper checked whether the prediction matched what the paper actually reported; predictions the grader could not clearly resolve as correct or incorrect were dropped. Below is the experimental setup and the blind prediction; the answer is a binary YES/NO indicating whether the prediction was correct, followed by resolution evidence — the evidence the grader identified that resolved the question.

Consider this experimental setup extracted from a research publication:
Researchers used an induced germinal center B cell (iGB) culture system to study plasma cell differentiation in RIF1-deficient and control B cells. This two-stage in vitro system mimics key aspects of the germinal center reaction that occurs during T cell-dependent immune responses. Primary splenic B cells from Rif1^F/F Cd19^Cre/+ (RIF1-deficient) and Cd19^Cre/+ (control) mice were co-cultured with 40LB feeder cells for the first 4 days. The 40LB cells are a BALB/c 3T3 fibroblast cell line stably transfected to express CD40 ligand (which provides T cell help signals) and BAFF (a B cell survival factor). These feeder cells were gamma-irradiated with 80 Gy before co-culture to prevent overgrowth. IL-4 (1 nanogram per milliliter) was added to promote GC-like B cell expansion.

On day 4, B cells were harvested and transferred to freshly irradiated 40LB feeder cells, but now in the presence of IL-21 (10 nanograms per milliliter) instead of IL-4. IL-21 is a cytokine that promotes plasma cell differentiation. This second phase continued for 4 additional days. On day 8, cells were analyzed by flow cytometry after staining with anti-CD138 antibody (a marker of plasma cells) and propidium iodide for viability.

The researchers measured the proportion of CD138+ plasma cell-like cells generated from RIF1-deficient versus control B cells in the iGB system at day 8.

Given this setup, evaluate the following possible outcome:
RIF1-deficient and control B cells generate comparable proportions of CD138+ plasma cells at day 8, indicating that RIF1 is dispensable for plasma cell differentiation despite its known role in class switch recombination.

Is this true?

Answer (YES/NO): NO